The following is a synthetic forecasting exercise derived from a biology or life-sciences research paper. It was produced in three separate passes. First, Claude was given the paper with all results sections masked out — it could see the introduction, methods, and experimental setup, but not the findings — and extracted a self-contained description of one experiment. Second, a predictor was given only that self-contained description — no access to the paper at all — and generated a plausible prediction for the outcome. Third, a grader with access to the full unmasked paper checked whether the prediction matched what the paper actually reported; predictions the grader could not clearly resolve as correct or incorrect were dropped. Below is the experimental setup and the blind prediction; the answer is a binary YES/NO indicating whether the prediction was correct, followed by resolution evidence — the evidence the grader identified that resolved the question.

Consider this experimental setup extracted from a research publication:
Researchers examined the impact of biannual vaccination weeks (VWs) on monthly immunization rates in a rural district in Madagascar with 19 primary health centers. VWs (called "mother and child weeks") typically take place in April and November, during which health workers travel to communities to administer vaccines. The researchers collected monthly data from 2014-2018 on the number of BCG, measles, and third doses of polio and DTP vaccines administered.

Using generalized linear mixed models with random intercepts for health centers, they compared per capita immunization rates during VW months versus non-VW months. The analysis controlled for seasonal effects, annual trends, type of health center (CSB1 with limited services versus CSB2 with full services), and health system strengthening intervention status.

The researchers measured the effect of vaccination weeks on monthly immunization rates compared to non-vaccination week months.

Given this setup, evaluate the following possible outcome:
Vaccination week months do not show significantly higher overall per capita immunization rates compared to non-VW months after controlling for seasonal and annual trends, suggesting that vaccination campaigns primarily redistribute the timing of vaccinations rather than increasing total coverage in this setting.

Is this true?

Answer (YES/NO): NO